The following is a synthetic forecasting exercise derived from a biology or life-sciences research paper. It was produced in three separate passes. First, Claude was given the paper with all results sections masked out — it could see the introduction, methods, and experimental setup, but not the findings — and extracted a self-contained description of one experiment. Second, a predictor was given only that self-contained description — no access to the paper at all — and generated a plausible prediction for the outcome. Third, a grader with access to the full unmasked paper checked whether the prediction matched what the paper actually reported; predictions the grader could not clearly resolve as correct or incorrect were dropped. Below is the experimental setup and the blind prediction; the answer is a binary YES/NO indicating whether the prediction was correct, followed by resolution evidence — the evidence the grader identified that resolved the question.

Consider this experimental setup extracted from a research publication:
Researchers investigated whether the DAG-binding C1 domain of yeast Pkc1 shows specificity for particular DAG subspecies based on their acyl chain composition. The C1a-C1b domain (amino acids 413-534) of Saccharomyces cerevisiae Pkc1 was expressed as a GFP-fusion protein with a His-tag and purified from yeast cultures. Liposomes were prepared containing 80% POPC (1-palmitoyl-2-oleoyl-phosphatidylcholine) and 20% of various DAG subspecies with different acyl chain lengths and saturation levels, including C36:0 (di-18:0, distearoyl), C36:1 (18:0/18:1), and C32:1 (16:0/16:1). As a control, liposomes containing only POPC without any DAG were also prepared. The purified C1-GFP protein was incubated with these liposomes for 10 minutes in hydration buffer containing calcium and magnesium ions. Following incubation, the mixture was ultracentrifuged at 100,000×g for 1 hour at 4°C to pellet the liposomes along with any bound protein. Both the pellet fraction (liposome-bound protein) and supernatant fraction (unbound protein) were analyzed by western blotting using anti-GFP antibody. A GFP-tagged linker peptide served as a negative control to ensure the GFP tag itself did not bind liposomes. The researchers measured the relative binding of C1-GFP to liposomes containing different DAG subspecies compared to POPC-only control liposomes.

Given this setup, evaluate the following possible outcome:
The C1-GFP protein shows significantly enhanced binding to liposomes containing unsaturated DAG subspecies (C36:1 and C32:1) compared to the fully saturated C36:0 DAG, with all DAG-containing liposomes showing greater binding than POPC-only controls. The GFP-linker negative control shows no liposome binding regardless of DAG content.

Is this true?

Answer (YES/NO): NO